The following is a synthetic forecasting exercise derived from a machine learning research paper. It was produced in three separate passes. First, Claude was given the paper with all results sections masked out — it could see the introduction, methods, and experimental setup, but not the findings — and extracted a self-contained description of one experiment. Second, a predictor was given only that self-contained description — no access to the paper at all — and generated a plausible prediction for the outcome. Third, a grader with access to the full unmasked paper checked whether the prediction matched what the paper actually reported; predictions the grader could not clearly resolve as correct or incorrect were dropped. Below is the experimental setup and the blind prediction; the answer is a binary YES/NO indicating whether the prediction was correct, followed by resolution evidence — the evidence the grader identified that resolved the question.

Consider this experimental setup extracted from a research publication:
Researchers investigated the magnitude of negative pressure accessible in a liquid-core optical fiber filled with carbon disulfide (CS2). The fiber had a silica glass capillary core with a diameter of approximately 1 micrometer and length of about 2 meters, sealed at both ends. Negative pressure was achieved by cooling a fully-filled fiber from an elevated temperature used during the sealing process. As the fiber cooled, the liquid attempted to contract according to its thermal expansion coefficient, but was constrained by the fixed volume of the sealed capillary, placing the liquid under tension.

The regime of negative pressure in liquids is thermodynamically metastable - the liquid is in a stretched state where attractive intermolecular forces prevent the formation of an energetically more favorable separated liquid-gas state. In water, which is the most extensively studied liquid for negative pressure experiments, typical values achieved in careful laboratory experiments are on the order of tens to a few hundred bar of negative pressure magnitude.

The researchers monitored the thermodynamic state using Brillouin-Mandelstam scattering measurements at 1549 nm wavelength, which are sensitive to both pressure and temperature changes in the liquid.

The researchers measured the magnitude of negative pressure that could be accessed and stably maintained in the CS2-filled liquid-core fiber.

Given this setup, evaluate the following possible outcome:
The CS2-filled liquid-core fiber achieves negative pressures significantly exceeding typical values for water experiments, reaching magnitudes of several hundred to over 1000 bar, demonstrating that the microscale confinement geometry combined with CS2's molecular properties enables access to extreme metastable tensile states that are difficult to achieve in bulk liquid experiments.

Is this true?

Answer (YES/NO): NO